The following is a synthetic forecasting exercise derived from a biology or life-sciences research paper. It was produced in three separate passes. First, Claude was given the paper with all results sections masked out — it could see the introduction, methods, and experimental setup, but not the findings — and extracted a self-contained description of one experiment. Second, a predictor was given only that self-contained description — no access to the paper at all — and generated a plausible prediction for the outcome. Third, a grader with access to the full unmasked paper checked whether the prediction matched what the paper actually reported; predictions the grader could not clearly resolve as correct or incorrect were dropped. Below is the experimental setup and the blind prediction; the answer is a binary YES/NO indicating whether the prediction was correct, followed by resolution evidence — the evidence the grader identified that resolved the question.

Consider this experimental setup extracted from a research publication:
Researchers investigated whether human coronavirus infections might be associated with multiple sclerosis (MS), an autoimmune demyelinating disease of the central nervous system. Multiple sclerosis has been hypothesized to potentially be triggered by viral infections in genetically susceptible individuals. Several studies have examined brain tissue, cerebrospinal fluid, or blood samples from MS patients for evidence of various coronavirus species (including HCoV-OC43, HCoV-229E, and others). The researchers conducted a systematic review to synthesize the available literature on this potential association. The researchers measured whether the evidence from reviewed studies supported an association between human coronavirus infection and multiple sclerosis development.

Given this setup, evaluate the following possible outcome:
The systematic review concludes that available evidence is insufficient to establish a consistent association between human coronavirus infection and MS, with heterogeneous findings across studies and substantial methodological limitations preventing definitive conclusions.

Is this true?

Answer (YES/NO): NO